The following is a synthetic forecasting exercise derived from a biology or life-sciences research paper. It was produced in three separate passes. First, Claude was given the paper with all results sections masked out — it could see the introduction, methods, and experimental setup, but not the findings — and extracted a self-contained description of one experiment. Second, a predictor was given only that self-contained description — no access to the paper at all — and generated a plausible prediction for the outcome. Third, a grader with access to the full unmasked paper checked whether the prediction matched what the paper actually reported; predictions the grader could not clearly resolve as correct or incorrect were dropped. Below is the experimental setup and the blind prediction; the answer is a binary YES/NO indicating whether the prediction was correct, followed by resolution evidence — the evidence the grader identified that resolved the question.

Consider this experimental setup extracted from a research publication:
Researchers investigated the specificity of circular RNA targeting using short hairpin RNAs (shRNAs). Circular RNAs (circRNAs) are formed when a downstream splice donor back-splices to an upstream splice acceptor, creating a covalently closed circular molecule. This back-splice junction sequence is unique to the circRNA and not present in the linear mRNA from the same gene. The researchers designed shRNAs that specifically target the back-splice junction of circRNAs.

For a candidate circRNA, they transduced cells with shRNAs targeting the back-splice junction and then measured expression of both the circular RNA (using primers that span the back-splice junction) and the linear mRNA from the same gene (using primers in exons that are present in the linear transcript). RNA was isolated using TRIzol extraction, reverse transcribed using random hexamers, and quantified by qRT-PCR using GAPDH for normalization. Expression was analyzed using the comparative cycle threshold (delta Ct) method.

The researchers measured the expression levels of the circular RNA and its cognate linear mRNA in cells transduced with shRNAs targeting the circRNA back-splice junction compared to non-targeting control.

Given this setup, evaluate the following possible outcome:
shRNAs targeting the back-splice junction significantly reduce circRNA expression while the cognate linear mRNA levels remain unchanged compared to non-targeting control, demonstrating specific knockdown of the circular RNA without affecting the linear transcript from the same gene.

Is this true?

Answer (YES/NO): YES